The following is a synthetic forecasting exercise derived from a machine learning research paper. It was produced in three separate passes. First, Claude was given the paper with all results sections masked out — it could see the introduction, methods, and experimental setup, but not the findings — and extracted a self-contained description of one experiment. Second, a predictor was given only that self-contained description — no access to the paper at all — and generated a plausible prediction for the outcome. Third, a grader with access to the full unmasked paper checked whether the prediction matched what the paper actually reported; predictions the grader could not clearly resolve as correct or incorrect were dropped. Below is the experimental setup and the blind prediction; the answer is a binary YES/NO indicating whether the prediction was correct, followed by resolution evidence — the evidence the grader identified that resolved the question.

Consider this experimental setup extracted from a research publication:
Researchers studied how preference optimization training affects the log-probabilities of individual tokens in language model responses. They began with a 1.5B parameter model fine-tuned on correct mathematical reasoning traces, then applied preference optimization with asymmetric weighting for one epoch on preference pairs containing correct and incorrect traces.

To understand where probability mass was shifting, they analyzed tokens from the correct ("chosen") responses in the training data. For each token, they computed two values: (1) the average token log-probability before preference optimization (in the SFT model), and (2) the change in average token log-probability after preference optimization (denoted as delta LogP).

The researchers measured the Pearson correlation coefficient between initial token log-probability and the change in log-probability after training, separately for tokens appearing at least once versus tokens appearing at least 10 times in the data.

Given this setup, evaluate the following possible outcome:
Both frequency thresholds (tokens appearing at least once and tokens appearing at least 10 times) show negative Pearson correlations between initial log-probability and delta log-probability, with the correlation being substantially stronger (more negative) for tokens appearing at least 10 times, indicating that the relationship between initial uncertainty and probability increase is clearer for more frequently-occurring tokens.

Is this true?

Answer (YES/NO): NO